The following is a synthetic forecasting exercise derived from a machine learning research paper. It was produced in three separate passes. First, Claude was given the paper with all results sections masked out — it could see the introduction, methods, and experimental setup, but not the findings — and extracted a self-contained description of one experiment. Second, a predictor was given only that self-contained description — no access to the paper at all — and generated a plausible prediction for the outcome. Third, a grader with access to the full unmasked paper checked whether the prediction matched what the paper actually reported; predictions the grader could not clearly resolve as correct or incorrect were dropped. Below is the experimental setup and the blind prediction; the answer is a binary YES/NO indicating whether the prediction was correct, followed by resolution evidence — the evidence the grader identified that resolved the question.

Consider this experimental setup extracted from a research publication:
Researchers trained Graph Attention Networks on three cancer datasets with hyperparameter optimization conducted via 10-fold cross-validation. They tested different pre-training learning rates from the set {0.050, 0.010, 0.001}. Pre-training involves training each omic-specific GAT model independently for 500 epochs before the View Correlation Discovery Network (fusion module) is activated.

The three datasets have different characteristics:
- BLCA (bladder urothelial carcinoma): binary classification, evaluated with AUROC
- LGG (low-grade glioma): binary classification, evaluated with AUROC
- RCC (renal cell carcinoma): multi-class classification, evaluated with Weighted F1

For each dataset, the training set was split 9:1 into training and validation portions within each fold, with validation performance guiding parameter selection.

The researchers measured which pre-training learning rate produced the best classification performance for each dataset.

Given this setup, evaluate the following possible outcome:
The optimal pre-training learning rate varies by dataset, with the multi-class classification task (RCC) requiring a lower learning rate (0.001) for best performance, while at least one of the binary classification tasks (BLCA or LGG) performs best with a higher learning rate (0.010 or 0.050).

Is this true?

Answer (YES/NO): YES